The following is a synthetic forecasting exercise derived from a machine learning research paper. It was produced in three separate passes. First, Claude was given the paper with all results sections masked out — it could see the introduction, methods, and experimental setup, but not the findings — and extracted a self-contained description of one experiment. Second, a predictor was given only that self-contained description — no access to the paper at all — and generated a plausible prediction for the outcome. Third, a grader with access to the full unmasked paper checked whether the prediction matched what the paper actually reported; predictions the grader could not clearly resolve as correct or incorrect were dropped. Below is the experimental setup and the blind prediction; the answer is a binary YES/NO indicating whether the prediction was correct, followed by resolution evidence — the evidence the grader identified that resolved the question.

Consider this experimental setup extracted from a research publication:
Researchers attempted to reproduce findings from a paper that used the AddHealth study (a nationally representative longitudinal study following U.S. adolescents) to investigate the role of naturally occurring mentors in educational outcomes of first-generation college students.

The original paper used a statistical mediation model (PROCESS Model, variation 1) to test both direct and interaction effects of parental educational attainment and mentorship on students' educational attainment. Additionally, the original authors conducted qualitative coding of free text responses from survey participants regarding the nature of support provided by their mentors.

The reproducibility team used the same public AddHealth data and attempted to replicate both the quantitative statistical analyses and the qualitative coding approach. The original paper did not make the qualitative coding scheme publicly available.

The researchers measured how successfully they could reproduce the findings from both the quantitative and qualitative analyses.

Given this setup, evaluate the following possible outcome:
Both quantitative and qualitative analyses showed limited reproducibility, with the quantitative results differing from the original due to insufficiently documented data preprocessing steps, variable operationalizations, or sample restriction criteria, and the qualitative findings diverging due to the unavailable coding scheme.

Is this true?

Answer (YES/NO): NO